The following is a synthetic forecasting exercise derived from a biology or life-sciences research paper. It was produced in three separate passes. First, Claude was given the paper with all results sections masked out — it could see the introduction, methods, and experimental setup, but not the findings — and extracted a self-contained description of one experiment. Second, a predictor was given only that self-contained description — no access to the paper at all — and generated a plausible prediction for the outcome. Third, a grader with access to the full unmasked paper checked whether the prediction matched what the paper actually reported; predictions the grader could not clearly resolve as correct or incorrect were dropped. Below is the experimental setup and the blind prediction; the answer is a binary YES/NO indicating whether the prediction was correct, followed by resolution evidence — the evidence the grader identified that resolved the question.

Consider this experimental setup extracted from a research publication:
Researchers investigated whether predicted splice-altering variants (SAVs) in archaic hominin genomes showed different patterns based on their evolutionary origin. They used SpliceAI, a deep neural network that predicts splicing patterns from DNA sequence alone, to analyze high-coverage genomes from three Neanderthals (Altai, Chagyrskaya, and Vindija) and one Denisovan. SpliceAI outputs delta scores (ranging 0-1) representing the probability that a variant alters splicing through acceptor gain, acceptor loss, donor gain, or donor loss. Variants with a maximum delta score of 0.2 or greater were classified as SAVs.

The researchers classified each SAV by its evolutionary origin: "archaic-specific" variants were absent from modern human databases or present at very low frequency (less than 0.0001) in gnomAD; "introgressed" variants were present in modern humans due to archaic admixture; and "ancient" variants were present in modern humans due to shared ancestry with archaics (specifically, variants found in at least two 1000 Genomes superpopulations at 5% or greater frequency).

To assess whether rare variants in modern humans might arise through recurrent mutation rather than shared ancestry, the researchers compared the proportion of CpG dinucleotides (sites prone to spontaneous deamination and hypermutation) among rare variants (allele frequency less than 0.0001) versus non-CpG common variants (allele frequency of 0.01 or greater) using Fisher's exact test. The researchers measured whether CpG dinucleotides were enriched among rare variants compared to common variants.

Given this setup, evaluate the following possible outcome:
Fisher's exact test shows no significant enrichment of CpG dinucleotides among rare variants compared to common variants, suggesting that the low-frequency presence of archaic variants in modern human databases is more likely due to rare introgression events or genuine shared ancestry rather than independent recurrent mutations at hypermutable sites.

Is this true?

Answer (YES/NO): NO